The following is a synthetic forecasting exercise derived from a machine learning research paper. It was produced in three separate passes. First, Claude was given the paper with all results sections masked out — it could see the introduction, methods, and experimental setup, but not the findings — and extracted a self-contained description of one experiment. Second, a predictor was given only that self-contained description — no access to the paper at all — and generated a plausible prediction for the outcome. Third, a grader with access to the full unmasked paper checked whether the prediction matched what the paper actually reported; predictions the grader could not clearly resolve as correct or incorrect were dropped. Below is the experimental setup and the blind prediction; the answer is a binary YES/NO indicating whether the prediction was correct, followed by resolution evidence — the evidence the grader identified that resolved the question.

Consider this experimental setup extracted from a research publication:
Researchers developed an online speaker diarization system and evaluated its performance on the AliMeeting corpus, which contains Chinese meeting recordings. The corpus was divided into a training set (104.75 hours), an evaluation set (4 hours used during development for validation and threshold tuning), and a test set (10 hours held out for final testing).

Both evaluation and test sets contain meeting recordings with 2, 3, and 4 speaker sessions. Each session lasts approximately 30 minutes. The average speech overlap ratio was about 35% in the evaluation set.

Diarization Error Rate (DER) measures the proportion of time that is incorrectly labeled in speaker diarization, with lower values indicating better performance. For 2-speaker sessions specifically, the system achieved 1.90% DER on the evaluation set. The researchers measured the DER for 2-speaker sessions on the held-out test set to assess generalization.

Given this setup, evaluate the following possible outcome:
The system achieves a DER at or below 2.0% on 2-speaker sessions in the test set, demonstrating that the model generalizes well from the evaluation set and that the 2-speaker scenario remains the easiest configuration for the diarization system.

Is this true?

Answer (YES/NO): NO